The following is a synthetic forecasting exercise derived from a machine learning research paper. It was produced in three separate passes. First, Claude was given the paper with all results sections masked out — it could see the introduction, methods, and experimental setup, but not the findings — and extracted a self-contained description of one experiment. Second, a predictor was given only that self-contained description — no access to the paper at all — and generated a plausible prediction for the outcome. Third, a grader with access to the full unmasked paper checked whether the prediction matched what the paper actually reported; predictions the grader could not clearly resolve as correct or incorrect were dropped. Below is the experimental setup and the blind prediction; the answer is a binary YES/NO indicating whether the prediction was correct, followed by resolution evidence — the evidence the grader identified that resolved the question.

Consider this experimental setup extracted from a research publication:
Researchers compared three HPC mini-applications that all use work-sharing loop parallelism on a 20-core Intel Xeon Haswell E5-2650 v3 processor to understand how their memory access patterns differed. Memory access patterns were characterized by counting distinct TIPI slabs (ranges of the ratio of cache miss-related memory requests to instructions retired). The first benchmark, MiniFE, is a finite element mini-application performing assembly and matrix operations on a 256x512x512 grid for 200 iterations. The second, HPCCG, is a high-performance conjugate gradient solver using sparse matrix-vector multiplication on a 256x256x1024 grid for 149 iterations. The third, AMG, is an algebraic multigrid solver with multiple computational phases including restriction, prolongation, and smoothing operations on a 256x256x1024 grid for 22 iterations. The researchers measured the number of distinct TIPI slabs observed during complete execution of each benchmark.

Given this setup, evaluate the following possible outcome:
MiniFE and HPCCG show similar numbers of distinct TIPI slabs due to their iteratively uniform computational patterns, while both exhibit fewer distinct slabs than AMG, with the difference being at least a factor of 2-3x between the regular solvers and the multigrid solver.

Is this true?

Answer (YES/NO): YES